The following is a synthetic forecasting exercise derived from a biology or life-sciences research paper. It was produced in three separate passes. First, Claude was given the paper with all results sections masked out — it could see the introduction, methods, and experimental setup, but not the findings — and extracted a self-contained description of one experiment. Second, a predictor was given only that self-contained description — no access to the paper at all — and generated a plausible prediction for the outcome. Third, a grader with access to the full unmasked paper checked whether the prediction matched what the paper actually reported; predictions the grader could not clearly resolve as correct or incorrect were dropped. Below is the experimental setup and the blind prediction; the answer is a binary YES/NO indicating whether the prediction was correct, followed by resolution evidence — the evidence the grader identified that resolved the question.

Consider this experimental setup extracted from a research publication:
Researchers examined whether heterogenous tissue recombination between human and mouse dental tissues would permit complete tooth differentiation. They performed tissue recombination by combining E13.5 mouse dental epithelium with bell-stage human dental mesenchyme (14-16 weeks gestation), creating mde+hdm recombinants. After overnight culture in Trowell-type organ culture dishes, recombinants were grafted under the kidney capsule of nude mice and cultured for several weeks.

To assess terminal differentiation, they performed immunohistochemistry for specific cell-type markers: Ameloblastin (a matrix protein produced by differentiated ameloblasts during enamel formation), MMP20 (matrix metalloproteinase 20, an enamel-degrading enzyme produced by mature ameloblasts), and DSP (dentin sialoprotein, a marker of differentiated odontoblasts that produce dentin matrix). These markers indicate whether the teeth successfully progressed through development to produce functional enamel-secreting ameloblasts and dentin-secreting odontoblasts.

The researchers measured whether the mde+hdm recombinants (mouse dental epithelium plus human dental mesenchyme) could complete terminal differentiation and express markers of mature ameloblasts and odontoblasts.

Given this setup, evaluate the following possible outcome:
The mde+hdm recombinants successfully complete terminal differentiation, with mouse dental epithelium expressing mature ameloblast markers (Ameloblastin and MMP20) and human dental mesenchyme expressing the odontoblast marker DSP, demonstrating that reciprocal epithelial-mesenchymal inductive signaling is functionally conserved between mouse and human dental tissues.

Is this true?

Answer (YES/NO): NO